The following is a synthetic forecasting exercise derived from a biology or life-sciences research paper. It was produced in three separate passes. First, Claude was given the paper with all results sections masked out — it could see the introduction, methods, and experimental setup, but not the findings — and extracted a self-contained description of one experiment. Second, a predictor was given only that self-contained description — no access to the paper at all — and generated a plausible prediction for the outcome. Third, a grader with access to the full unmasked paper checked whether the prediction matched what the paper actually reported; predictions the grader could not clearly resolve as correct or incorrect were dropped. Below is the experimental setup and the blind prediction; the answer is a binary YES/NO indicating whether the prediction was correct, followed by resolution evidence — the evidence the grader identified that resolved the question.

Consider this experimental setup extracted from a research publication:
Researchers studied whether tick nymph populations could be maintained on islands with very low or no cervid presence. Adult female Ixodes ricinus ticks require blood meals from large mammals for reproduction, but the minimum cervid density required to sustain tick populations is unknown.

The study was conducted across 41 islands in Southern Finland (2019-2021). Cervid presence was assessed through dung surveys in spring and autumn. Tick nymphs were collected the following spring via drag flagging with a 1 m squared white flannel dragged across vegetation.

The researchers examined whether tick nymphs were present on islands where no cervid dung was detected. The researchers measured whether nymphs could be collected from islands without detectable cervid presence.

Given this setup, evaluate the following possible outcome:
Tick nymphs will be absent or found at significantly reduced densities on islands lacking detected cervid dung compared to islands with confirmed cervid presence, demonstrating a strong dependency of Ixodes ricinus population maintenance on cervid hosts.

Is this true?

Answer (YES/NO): YES